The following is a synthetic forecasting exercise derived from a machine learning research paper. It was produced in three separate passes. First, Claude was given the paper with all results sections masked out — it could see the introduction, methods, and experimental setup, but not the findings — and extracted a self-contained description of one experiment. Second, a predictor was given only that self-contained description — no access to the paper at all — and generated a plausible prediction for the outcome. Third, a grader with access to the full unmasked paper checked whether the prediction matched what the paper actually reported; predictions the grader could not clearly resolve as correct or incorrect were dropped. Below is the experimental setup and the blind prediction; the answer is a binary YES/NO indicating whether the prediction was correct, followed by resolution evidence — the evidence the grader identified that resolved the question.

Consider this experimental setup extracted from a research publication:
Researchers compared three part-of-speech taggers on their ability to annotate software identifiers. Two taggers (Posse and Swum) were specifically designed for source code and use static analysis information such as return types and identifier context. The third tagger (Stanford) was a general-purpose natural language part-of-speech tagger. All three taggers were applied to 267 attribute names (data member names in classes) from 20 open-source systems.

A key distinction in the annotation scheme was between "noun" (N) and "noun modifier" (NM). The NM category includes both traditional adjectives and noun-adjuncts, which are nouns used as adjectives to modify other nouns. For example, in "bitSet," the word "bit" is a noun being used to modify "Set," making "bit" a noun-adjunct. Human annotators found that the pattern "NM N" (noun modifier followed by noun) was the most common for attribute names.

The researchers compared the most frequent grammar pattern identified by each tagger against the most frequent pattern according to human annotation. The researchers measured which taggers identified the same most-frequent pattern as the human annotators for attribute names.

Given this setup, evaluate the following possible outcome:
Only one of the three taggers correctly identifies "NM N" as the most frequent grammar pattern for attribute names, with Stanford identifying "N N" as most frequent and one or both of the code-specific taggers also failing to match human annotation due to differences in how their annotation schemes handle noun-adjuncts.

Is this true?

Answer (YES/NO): YES